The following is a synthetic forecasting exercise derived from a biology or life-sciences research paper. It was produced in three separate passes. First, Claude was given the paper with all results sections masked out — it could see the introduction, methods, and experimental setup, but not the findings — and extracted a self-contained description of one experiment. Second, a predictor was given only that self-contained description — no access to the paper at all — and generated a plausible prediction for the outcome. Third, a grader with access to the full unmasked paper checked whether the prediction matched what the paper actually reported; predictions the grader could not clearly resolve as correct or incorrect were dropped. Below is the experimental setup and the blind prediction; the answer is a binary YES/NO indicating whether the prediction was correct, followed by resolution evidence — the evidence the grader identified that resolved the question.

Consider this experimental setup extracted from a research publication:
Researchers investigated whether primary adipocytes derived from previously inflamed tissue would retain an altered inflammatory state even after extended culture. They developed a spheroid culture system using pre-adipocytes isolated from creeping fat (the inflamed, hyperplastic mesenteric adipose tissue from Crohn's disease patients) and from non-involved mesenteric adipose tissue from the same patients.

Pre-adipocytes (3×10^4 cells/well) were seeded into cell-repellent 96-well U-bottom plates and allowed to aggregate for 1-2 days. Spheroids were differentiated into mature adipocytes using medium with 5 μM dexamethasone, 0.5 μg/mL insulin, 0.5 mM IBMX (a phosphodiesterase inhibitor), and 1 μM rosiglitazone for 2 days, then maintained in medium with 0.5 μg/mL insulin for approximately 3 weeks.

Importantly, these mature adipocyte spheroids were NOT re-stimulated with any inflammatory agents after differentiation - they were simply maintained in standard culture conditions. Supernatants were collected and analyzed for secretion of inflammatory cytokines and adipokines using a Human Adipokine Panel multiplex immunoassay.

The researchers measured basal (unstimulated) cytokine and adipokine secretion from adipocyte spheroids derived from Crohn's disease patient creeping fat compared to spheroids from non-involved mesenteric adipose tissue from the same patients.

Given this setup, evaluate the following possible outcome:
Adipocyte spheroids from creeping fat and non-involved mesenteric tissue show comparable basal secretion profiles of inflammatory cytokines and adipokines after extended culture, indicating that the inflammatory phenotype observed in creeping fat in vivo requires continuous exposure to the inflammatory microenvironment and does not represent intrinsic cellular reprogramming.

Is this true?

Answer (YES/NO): NO